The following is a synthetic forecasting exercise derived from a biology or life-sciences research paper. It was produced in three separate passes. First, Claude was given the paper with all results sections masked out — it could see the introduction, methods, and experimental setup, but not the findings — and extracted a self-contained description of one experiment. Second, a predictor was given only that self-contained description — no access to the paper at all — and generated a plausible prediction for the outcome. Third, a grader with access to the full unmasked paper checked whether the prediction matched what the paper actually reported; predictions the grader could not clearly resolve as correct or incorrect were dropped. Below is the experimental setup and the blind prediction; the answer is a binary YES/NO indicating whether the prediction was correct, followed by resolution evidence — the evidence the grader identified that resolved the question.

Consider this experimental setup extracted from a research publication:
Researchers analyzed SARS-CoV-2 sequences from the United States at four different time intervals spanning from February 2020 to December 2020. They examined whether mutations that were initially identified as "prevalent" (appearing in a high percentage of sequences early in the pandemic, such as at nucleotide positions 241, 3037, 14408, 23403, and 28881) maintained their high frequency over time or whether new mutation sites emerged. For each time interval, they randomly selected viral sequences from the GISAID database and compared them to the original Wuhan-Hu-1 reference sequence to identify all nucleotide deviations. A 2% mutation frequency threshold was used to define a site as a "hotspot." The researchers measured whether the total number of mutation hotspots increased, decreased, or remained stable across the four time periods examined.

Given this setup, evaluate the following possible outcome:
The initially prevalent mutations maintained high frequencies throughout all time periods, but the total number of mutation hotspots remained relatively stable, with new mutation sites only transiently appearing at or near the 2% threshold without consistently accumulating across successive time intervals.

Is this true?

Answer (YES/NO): NO